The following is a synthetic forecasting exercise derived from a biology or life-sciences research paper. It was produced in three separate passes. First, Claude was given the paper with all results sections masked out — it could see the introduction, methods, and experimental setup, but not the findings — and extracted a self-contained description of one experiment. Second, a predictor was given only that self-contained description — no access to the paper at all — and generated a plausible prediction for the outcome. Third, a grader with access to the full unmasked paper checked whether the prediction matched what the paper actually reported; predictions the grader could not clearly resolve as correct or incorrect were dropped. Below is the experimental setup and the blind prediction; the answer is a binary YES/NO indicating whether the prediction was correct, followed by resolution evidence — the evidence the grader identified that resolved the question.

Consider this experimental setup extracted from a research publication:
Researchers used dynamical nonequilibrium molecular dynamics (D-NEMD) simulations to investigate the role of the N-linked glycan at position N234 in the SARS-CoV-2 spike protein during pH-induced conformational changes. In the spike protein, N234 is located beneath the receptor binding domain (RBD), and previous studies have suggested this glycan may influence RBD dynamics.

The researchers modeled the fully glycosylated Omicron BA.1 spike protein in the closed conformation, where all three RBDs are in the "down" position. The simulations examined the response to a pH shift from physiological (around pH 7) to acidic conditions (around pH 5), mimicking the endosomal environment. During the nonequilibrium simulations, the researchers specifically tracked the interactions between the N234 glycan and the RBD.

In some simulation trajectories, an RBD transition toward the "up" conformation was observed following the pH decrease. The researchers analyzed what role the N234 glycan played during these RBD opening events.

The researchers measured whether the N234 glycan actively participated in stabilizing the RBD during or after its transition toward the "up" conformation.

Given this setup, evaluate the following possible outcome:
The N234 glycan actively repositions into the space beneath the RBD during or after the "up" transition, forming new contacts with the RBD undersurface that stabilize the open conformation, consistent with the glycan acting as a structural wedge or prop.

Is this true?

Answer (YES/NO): YES